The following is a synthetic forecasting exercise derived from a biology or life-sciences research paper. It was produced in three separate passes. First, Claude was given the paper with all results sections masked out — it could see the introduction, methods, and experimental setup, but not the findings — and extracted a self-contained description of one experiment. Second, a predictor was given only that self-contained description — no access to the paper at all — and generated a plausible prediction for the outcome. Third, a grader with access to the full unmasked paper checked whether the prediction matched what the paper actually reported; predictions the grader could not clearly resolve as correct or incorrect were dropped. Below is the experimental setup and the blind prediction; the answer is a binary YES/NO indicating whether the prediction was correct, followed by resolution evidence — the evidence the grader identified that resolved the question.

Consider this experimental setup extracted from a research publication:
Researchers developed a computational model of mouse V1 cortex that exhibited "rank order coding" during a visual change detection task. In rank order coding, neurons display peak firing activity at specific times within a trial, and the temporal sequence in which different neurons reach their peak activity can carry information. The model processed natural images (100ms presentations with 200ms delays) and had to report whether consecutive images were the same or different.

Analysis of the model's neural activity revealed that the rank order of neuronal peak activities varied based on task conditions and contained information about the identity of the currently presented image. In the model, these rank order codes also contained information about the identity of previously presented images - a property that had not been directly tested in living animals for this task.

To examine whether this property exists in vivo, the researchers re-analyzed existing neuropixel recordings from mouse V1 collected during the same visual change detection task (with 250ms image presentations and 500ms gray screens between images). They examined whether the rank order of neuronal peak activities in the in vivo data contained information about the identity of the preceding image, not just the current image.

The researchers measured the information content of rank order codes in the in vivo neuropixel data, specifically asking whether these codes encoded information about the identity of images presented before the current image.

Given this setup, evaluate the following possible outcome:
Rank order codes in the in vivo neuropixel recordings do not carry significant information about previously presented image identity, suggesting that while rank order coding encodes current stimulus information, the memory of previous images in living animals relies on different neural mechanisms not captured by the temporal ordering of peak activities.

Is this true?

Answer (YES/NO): NO